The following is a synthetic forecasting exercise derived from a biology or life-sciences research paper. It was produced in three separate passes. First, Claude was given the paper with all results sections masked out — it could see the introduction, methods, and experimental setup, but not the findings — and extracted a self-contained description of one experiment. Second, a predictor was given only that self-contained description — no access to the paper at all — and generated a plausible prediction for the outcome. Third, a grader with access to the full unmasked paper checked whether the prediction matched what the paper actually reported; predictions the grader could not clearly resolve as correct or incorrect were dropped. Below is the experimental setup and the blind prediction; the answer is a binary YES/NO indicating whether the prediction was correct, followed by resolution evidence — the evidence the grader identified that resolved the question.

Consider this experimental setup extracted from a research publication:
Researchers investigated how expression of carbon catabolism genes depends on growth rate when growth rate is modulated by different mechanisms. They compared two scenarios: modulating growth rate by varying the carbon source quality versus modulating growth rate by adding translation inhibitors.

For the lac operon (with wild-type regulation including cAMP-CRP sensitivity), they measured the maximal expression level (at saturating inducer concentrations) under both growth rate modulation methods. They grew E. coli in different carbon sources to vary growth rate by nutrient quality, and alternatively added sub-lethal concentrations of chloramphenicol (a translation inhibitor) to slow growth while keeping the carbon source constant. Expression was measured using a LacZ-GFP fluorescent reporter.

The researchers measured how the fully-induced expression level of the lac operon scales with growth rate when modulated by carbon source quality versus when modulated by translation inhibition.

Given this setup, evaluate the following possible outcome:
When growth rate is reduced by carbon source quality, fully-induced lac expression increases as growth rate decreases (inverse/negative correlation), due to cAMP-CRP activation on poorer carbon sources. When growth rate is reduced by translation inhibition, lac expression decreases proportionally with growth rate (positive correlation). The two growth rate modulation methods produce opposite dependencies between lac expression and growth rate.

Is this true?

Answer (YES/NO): YES